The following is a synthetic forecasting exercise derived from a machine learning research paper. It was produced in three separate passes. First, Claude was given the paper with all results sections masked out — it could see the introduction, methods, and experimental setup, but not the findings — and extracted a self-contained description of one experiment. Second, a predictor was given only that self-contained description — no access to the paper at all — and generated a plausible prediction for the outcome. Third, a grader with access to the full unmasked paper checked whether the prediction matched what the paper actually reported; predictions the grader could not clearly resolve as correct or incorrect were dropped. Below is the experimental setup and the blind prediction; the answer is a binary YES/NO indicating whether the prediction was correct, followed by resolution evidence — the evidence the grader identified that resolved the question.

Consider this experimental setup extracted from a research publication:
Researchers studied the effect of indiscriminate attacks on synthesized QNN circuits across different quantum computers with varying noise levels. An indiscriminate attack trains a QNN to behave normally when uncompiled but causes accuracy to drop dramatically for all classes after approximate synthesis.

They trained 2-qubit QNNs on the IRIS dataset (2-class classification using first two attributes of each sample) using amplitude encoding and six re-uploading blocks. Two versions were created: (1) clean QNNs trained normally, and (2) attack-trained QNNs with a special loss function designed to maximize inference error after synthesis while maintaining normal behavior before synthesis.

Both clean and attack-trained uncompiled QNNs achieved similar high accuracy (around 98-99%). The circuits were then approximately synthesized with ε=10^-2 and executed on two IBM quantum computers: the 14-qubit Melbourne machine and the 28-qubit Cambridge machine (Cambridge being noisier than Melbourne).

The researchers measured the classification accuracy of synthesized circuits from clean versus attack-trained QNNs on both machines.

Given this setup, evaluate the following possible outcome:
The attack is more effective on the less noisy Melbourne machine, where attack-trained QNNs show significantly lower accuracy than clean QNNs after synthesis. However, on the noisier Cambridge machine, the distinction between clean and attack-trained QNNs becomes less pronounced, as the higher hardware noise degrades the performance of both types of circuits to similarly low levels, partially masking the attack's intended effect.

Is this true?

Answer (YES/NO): NO